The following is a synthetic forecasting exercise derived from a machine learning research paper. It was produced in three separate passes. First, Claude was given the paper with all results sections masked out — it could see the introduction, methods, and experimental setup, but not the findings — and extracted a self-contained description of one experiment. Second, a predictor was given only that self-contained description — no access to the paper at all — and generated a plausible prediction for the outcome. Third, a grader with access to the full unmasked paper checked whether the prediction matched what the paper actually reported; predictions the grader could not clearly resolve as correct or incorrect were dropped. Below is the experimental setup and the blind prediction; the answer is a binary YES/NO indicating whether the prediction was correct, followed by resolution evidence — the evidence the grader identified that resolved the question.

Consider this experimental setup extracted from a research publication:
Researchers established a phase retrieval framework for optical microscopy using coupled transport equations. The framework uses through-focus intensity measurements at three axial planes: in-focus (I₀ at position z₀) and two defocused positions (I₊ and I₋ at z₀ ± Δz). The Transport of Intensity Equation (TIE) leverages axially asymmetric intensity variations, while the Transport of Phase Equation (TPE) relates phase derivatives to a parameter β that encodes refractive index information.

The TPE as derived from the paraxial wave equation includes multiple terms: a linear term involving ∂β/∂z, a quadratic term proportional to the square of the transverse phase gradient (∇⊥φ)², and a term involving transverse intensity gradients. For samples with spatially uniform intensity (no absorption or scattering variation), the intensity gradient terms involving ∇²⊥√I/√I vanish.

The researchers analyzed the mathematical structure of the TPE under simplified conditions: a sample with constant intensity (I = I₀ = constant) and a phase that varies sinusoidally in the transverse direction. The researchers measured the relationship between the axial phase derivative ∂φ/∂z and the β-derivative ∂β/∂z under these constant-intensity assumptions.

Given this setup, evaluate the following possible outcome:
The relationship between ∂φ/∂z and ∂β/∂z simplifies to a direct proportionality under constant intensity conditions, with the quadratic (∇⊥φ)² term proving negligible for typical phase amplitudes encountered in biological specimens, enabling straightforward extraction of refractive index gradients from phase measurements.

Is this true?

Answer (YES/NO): NO